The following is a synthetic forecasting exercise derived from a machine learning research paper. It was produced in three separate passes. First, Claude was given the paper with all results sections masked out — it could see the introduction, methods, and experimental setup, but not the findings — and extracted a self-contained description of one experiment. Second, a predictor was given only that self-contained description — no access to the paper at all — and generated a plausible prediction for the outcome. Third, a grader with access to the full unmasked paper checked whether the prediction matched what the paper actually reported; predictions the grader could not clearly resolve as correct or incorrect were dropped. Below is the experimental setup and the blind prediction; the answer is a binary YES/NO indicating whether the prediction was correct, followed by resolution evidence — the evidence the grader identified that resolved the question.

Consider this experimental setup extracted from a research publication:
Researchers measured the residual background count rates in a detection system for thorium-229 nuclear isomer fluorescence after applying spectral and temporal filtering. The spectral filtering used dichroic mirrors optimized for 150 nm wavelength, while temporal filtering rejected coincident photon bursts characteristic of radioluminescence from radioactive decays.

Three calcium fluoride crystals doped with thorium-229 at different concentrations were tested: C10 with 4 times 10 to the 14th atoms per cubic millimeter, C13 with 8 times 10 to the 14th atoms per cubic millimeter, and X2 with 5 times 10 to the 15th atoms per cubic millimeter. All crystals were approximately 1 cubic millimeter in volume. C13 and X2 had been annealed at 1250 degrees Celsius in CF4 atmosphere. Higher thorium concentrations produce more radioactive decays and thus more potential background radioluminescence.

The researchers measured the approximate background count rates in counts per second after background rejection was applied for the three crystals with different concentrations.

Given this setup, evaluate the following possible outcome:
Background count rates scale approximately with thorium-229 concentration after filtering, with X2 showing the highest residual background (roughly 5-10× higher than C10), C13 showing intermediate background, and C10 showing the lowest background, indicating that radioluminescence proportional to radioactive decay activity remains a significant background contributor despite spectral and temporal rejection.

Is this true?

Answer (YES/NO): YES